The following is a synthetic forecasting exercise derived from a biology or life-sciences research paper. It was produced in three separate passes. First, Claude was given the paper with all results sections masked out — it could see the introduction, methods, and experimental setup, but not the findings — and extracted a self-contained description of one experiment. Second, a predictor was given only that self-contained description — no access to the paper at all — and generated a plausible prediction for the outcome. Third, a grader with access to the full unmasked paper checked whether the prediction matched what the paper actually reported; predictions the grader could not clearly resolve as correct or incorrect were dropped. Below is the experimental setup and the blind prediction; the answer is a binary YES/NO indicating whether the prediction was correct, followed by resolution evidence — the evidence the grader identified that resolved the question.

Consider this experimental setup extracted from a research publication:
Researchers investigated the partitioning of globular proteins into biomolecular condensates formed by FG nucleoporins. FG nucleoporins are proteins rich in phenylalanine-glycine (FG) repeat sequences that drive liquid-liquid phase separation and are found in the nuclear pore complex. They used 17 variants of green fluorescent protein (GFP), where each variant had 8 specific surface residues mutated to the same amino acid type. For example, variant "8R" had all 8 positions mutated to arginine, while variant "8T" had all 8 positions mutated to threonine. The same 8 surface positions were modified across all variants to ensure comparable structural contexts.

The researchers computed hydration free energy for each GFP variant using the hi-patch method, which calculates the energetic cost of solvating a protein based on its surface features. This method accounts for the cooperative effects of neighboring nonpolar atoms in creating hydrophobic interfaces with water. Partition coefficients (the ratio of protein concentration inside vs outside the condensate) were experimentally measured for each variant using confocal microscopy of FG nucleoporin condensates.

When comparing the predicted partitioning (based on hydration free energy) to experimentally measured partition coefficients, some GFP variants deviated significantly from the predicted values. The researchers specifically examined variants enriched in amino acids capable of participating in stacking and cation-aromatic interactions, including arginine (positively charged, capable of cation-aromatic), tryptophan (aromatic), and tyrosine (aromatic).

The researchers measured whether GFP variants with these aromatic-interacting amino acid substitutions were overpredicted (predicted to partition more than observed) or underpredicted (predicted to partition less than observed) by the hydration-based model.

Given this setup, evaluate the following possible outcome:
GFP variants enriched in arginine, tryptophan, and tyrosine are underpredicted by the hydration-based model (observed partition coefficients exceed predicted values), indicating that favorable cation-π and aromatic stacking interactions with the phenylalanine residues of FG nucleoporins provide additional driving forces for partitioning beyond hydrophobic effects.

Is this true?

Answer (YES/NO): YES